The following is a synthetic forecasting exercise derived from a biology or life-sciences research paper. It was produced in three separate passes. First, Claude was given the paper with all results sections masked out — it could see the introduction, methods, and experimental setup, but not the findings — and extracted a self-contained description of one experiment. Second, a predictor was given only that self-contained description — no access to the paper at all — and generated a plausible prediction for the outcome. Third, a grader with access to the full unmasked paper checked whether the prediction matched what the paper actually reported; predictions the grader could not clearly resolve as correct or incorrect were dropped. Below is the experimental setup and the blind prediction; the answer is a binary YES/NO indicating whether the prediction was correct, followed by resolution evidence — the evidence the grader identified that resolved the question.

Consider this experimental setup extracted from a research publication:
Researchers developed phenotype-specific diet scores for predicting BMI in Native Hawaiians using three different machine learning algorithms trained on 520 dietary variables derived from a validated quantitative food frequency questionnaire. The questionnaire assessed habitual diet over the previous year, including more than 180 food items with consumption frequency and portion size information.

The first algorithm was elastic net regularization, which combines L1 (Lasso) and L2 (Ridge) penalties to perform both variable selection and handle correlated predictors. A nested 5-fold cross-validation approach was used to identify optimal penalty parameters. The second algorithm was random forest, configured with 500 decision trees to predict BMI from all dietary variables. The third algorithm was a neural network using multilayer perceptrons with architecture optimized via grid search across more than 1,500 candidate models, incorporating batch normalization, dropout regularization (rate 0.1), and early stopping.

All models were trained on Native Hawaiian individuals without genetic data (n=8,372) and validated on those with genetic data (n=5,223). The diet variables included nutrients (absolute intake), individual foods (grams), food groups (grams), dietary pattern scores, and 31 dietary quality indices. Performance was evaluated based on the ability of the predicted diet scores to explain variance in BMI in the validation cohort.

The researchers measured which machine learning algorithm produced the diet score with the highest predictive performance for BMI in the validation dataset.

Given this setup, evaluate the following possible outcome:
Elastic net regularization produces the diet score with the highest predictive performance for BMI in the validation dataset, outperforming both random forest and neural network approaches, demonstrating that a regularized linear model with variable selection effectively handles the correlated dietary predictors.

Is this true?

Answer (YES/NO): NO